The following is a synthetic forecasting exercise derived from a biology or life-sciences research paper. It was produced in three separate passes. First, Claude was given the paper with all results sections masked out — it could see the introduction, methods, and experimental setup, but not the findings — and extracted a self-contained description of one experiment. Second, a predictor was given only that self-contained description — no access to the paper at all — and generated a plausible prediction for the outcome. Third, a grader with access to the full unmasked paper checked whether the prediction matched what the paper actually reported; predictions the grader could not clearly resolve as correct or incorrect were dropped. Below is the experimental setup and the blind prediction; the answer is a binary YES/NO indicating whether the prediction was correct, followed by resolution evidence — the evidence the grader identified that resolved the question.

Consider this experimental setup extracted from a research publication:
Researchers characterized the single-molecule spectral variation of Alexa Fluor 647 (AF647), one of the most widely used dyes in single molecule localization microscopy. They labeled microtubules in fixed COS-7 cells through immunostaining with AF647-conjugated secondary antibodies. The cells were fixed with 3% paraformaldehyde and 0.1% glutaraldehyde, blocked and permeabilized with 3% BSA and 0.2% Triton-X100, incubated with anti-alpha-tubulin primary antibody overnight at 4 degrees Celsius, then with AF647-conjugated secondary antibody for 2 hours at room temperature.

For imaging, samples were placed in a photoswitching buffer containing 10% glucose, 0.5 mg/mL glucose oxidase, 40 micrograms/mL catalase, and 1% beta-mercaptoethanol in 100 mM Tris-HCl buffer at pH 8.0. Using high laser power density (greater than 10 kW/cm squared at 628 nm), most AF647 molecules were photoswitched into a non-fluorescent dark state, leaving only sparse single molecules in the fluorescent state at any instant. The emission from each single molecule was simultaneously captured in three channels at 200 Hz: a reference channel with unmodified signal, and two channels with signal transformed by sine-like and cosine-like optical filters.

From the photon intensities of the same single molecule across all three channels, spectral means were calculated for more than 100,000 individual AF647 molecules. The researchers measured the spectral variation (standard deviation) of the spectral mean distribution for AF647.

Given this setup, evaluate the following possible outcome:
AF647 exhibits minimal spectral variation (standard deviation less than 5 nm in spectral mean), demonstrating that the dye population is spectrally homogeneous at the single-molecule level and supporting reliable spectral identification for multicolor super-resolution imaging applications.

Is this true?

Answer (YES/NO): YES